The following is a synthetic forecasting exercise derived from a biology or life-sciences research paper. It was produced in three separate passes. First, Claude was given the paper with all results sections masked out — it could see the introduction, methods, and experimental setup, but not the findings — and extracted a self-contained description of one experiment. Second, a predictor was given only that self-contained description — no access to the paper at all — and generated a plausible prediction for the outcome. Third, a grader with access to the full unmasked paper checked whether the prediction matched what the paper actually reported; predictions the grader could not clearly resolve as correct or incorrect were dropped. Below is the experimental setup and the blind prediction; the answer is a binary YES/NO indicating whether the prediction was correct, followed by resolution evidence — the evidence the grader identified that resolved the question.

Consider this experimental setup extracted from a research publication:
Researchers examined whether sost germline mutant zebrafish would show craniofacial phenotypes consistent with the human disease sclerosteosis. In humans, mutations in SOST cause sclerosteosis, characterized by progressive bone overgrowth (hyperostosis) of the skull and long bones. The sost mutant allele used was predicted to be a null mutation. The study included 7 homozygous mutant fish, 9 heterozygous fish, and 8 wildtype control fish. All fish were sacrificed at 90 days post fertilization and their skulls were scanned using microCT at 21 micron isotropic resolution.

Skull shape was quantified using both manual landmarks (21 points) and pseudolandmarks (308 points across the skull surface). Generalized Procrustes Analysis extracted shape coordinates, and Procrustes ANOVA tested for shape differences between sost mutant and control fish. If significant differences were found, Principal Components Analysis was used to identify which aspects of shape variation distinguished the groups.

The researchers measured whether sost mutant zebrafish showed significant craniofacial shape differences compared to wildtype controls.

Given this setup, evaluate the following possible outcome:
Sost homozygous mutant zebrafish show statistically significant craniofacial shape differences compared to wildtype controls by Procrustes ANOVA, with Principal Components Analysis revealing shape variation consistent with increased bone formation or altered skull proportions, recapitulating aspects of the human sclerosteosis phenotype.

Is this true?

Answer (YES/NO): NO